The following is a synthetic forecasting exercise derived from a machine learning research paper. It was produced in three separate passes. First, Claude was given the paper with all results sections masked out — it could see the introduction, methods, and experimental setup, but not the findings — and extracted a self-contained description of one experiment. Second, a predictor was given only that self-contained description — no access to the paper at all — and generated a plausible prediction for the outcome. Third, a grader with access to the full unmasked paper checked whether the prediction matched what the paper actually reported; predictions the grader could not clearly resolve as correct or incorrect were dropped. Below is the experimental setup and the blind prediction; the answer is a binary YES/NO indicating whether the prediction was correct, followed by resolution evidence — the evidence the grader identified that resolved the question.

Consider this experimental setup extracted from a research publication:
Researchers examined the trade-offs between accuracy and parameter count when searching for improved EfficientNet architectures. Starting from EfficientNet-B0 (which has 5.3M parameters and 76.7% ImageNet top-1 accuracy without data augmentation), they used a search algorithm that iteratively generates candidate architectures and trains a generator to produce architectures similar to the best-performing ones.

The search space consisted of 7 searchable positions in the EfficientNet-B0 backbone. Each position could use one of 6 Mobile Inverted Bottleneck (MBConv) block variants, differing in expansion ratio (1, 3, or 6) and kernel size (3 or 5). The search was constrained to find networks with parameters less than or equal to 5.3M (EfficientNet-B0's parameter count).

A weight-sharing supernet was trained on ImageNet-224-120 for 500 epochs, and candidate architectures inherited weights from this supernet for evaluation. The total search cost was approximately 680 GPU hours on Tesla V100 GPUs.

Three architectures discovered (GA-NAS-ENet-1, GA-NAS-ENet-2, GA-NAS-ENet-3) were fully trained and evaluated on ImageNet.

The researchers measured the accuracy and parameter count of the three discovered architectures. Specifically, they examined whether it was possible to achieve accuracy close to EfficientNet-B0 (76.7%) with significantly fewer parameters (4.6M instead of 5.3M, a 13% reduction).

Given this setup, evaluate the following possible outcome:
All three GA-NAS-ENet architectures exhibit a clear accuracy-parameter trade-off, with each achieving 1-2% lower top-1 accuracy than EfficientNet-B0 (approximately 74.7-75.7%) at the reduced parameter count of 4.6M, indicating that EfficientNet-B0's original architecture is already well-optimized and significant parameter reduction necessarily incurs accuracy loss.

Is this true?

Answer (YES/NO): NO